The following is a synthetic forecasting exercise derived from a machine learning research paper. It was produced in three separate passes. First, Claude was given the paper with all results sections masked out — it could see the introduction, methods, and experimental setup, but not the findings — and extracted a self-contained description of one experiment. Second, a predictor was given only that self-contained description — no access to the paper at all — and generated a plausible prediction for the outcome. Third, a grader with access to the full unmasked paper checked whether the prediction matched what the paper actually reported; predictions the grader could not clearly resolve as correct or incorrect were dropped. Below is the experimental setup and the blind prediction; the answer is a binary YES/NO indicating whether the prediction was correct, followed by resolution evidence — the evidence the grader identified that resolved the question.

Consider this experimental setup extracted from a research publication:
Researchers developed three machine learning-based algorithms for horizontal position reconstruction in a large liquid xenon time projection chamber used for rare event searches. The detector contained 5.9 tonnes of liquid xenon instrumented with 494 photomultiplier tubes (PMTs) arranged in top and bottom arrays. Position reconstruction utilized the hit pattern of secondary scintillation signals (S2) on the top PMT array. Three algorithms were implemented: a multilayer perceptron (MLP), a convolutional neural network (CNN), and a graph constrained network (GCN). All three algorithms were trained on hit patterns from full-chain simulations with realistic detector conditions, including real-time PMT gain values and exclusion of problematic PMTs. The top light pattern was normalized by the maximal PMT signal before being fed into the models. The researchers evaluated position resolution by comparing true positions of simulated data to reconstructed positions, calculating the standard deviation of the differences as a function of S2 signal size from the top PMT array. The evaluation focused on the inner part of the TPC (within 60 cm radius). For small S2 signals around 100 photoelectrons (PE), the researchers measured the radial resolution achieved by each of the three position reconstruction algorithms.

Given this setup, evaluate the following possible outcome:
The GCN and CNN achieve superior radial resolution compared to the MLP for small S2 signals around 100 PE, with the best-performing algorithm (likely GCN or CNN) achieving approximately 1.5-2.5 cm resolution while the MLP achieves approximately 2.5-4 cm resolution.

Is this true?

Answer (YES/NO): NO